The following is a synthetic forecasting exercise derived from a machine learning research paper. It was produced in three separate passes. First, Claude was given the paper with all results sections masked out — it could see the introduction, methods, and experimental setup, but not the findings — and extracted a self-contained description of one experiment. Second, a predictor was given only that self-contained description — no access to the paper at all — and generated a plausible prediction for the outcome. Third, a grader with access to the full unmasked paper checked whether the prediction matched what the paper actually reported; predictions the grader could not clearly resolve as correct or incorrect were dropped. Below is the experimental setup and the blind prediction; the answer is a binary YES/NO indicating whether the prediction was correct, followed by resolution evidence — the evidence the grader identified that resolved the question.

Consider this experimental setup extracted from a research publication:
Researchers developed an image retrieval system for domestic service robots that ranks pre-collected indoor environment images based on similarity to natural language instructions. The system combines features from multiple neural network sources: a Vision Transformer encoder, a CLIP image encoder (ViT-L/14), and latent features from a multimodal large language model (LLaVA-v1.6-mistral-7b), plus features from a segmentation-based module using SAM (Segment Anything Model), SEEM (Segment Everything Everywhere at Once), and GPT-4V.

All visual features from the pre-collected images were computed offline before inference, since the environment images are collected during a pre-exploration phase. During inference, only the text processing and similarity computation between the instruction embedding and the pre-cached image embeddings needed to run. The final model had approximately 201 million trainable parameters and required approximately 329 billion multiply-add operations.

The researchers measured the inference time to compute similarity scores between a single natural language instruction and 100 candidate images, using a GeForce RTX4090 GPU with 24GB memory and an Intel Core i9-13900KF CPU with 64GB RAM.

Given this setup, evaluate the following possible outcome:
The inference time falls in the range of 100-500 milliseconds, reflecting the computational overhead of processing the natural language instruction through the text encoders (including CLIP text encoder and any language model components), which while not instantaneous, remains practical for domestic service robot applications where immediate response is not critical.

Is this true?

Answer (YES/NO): NO